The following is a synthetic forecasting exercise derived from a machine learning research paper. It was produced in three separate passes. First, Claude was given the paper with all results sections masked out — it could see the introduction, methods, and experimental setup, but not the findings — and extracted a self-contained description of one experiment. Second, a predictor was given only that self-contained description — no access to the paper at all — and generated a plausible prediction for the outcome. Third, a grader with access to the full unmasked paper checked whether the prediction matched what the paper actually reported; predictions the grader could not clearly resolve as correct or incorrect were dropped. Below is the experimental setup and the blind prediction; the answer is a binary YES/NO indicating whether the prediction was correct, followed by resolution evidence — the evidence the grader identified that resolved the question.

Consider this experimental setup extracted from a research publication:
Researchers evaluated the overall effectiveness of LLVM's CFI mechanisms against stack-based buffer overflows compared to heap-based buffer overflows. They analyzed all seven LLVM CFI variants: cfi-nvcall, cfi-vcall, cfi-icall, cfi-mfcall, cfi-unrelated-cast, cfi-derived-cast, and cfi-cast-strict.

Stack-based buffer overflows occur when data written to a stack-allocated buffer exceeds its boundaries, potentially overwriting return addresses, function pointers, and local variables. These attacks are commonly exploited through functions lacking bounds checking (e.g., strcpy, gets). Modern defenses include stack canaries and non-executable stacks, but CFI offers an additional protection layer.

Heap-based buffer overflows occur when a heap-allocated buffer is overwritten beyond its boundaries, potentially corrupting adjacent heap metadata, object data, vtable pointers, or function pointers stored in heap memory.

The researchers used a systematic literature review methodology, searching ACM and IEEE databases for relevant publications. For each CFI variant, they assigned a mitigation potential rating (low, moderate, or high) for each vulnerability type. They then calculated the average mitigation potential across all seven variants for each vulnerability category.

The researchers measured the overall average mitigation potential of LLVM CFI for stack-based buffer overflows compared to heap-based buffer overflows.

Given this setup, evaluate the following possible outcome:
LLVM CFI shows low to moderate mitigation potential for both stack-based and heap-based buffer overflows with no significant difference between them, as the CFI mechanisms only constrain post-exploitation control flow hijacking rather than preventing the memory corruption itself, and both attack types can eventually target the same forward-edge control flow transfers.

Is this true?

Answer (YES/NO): NO